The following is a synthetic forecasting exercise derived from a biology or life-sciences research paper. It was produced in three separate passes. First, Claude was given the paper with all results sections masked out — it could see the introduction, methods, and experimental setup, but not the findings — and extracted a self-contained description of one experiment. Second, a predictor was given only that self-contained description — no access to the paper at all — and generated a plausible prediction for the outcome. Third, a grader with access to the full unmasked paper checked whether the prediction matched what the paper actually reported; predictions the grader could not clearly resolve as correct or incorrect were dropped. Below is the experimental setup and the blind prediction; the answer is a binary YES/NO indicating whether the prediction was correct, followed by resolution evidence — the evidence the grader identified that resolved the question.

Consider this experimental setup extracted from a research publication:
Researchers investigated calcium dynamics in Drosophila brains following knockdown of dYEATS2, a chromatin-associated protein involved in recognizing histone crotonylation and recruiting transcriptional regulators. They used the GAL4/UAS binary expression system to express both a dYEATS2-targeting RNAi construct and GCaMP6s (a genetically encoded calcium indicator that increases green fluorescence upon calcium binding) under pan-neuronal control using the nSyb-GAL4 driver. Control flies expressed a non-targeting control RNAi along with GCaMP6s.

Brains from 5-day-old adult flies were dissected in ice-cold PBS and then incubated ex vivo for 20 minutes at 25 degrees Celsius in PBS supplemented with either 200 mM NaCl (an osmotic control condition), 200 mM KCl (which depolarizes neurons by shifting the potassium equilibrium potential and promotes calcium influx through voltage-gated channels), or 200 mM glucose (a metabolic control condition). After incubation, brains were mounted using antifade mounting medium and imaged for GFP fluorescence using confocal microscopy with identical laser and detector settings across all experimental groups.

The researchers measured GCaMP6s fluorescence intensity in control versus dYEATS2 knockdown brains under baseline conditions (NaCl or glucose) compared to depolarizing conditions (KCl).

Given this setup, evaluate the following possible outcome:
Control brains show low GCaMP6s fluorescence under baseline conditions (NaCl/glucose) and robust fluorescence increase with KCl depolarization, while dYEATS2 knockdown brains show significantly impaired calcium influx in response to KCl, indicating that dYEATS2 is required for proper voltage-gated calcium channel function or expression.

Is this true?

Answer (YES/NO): NO